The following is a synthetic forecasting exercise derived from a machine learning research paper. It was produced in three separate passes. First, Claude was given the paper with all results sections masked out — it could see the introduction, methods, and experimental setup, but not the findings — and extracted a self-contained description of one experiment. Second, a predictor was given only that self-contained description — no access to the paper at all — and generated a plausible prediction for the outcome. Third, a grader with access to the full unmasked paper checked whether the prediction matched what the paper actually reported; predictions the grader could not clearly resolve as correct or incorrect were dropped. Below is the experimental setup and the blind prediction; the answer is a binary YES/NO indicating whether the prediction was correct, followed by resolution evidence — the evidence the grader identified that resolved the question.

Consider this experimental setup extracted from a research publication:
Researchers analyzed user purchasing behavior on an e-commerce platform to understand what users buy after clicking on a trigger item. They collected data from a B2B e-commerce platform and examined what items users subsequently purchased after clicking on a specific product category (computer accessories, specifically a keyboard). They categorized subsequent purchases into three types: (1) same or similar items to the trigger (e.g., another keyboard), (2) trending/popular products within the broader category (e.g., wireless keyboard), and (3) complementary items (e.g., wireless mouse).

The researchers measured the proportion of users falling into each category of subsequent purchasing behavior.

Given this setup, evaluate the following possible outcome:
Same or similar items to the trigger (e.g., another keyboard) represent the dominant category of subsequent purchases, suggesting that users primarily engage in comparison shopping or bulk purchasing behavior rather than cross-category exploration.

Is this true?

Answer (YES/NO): YES